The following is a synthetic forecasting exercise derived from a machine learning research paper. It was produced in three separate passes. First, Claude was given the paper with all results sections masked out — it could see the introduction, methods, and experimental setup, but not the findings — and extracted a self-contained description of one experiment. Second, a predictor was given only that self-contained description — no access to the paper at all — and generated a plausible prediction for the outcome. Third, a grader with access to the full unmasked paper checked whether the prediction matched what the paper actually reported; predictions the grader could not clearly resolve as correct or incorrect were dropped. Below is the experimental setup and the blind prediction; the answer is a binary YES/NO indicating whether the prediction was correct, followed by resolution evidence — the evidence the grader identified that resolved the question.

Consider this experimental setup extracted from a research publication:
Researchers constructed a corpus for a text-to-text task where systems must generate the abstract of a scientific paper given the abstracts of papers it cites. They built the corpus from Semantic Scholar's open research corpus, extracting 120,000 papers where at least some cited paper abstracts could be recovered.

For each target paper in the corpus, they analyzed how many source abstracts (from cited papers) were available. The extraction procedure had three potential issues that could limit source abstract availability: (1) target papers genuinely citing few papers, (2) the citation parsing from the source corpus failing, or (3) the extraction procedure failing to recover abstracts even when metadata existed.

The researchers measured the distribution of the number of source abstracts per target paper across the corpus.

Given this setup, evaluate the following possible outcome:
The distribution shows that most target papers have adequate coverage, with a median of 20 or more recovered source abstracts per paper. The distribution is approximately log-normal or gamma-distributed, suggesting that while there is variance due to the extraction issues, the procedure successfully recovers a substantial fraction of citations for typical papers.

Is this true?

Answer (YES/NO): NO